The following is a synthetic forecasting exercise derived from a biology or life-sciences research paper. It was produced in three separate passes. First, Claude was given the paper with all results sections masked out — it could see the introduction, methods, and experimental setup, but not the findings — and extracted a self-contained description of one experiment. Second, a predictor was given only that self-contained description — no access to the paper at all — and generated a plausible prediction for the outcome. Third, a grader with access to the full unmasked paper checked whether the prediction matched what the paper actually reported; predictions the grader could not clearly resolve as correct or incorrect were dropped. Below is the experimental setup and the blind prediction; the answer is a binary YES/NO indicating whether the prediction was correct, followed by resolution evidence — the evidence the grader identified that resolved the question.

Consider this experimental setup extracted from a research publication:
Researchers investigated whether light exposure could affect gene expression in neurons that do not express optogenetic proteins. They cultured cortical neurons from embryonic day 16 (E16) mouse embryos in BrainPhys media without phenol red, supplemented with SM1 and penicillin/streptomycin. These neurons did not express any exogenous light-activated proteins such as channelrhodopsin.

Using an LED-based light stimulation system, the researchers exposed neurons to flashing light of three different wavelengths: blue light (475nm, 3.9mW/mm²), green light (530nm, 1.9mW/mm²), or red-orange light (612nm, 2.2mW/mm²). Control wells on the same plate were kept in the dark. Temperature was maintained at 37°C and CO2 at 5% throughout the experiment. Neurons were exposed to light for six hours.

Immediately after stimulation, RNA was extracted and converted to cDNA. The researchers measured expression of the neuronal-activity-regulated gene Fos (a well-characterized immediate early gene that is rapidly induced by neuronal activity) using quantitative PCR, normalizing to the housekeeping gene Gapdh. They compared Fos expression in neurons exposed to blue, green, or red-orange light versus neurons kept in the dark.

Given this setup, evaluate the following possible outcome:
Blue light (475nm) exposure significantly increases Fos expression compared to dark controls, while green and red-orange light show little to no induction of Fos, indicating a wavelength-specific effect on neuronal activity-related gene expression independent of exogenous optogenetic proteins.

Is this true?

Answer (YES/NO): YES